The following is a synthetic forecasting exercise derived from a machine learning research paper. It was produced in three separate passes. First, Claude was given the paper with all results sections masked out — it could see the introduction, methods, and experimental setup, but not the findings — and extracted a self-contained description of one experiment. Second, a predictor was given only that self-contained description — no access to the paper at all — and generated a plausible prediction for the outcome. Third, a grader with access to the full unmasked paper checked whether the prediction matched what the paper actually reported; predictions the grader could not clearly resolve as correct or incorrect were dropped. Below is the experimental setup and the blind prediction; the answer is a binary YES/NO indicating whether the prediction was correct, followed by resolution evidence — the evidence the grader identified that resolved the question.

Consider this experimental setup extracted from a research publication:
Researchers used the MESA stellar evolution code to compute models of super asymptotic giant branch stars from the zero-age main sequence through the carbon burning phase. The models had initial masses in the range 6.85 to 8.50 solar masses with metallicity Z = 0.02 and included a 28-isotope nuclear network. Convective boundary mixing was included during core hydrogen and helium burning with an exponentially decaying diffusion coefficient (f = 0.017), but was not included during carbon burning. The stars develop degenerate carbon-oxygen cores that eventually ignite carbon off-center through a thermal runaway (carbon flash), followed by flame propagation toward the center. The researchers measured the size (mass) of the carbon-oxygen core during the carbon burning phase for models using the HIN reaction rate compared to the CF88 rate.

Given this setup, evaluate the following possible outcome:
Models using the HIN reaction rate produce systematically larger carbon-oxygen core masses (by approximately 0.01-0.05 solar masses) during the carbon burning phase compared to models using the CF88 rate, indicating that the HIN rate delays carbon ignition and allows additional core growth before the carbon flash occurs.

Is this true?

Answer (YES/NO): NO